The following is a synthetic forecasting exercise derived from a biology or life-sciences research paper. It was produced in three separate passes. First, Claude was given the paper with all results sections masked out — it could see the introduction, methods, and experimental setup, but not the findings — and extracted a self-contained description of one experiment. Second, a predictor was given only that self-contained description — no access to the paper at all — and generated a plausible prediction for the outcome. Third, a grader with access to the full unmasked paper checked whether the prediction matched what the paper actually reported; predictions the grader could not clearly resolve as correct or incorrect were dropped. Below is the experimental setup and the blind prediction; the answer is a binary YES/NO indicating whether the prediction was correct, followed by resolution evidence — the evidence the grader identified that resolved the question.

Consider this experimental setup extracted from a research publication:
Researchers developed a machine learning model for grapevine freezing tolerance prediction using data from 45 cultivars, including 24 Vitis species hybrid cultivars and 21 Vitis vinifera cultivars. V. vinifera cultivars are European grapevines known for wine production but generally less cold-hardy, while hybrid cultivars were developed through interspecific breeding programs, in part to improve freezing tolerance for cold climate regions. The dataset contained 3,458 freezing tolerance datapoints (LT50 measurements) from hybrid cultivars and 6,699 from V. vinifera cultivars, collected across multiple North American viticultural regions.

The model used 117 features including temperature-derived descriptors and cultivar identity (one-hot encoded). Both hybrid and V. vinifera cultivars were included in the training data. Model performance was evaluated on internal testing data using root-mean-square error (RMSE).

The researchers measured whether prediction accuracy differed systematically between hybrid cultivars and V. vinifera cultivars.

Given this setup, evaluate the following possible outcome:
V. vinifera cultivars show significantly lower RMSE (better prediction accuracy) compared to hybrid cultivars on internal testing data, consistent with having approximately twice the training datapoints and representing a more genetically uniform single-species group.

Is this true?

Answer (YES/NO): NO